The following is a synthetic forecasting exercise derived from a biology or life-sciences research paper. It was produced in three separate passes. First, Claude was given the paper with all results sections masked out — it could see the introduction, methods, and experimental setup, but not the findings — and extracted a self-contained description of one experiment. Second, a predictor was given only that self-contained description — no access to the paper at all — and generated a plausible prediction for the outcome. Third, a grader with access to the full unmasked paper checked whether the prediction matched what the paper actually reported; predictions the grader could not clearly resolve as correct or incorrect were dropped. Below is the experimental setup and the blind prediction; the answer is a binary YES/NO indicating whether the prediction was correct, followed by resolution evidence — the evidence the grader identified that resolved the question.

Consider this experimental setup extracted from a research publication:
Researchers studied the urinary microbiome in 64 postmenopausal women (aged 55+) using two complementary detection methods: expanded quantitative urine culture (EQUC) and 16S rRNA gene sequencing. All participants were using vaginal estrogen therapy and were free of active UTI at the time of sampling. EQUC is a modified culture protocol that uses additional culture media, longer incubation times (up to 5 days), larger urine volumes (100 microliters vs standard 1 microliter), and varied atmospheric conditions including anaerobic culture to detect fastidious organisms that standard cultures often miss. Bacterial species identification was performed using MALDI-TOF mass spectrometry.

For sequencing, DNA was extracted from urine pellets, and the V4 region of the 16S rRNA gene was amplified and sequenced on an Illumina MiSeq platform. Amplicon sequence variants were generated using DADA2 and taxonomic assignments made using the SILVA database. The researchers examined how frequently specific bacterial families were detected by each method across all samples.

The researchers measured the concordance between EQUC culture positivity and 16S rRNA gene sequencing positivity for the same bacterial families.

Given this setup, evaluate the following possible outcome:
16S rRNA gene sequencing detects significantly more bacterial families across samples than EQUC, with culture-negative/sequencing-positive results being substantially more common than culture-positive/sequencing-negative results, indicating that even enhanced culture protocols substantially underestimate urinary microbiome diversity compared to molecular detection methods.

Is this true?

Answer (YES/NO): YES